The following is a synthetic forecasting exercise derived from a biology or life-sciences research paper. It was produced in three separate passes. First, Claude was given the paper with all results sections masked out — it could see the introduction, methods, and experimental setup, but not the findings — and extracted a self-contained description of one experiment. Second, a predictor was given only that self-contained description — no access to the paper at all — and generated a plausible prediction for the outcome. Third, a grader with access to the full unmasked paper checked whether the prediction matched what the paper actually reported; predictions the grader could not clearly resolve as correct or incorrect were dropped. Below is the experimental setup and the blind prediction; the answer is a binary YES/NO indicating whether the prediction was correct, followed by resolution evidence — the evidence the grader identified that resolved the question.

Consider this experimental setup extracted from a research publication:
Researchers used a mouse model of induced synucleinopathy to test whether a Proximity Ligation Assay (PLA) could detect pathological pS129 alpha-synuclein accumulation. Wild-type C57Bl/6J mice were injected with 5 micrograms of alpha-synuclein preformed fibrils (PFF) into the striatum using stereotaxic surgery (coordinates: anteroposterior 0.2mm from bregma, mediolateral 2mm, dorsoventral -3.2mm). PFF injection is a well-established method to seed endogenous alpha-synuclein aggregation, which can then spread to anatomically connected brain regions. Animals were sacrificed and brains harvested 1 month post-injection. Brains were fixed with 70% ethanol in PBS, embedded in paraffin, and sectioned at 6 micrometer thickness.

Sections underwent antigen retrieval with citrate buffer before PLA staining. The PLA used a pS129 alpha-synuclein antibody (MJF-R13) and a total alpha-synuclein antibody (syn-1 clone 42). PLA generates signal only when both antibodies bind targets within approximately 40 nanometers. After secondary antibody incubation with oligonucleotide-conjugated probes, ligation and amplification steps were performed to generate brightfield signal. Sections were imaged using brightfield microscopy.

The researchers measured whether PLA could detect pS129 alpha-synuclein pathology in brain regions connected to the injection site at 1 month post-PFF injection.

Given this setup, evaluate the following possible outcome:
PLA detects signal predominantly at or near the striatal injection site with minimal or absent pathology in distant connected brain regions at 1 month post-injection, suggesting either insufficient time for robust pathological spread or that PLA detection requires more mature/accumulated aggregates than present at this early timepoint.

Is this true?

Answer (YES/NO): NO